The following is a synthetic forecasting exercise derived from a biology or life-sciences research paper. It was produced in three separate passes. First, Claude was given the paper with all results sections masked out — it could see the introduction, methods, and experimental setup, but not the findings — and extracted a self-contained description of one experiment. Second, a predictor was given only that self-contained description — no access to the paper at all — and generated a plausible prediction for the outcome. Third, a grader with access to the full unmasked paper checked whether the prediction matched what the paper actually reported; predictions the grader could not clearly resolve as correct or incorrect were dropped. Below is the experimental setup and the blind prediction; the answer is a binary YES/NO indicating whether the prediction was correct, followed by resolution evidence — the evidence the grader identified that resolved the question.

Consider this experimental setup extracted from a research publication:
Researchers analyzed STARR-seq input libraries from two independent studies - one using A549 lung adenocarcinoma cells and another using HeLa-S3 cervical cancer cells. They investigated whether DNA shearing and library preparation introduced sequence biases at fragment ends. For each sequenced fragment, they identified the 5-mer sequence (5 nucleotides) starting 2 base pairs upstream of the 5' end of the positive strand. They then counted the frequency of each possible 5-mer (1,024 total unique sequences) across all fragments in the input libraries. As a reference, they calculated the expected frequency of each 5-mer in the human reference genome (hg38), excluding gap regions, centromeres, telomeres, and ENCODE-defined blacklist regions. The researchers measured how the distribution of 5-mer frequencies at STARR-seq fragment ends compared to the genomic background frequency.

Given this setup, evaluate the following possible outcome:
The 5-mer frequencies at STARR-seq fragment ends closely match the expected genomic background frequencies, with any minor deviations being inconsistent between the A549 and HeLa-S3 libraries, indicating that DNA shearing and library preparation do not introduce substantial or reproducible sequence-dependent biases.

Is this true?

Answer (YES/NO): NO